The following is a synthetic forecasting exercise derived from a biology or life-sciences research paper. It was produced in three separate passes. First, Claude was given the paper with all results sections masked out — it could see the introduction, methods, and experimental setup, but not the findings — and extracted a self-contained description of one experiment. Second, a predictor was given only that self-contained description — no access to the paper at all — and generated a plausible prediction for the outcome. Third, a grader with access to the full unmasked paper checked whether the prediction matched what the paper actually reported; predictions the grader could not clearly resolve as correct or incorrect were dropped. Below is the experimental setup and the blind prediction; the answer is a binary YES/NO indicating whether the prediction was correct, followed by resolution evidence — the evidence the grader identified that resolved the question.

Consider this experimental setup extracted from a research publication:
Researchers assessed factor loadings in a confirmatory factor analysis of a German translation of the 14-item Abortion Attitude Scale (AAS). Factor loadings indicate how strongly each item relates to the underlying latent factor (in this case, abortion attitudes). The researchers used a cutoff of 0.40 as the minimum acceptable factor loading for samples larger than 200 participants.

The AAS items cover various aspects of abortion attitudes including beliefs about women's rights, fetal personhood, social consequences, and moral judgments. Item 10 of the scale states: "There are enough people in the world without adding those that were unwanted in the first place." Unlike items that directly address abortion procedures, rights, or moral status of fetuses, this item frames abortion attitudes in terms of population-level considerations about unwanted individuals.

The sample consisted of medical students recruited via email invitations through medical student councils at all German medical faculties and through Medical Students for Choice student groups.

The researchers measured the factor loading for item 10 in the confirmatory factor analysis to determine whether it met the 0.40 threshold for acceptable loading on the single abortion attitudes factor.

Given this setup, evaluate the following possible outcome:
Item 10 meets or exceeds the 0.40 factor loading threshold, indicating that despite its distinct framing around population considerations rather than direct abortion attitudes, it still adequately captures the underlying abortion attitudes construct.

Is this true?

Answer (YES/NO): NO